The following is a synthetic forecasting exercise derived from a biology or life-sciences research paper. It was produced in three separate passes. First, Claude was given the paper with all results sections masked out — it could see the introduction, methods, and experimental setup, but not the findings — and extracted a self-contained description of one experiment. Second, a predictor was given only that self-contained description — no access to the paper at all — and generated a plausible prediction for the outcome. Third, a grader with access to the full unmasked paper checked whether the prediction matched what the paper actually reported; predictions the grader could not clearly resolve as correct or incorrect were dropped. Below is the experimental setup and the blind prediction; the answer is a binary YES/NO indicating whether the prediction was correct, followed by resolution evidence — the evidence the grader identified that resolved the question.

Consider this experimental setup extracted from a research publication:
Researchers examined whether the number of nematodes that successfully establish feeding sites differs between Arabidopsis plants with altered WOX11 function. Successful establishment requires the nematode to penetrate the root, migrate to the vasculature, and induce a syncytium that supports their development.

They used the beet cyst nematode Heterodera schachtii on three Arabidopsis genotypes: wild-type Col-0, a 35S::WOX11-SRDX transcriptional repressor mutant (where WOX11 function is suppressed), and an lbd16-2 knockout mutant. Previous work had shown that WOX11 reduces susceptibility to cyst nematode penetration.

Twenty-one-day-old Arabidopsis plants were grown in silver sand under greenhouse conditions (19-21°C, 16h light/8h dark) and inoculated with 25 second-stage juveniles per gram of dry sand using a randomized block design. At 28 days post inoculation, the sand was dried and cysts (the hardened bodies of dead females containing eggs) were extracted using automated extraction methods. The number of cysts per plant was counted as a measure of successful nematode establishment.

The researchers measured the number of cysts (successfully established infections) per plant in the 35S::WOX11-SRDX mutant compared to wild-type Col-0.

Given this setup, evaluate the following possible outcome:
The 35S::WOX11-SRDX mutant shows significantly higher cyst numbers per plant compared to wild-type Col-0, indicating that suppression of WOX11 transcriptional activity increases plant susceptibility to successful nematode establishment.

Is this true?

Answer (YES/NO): NO